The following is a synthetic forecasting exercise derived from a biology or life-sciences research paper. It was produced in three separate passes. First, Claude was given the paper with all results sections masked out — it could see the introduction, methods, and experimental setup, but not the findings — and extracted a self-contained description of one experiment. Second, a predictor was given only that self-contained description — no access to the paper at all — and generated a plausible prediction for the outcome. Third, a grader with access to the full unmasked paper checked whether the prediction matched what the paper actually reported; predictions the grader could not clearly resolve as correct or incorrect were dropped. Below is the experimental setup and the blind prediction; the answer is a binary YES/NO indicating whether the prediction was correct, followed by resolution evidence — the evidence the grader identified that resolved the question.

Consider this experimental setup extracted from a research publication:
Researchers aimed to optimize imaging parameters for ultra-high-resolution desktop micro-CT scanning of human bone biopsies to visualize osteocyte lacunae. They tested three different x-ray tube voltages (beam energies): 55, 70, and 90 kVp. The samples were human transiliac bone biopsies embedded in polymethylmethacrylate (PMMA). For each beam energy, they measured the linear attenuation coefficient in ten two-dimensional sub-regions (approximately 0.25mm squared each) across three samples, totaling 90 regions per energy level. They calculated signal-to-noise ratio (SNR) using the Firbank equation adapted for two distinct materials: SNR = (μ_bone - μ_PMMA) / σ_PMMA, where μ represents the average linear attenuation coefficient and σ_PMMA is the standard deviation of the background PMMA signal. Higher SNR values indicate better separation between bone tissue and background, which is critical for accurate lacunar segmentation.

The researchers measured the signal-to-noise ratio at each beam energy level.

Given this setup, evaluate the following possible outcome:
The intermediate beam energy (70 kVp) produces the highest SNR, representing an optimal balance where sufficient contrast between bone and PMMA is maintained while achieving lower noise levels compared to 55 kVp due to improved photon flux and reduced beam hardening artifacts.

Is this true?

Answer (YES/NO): NO